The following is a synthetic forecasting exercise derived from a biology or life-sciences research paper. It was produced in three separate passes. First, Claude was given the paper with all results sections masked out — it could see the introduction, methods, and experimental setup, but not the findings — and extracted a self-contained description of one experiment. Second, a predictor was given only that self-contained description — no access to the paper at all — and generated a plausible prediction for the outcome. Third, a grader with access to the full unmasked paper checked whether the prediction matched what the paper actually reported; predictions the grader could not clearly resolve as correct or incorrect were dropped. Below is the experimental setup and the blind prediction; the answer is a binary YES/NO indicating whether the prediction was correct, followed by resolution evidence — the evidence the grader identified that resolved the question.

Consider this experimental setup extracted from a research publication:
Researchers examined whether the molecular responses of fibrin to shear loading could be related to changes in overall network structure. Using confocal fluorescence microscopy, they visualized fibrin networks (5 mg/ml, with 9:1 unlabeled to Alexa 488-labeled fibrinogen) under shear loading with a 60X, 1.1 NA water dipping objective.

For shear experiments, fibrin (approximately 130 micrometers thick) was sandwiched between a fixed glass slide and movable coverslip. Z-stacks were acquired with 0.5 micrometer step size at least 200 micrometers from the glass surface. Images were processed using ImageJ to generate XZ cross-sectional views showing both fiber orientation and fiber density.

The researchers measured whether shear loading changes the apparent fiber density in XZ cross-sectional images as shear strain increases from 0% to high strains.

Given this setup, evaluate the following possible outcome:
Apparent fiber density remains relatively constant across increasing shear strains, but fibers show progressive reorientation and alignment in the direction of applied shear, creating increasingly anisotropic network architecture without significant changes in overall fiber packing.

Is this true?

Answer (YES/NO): NO